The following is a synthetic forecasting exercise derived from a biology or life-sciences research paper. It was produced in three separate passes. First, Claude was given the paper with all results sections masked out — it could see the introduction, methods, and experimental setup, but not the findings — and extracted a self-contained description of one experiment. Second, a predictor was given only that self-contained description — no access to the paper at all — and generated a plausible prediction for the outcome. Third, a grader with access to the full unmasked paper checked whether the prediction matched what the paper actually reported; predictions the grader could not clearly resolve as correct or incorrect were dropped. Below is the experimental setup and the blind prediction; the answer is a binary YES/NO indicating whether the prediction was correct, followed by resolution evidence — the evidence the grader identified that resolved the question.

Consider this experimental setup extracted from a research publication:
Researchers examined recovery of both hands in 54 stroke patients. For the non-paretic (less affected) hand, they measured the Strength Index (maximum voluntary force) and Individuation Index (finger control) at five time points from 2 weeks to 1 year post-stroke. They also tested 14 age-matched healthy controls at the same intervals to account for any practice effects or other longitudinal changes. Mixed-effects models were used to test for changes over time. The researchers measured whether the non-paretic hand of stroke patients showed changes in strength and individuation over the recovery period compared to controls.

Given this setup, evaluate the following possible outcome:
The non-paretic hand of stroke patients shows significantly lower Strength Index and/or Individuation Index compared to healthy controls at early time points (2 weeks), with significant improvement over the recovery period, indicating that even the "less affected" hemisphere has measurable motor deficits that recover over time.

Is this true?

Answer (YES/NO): NO